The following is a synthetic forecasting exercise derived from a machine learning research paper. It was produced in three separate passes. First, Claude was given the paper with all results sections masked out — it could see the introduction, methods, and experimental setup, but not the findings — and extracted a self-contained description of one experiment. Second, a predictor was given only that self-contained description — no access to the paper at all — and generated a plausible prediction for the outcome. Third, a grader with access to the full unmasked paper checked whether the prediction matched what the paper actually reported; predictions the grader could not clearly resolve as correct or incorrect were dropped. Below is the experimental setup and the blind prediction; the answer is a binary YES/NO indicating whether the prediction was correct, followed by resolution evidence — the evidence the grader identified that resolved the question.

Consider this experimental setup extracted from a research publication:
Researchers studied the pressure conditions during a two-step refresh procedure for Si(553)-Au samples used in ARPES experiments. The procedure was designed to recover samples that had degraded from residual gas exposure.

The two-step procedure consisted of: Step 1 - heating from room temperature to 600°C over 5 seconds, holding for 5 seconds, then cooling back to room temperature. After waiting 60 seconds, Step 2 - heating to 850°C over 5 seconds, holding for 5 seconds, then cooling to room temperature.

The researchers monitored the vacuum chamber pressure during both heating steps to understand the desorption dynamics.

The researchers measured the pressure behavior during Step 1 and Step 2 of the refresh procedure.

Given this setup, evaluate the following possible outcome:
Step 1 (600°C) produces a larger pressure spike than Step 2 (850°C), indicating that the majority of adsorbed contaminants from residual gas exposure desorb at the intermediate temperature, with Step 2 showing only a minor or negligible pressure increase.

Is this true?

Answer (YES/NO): YES